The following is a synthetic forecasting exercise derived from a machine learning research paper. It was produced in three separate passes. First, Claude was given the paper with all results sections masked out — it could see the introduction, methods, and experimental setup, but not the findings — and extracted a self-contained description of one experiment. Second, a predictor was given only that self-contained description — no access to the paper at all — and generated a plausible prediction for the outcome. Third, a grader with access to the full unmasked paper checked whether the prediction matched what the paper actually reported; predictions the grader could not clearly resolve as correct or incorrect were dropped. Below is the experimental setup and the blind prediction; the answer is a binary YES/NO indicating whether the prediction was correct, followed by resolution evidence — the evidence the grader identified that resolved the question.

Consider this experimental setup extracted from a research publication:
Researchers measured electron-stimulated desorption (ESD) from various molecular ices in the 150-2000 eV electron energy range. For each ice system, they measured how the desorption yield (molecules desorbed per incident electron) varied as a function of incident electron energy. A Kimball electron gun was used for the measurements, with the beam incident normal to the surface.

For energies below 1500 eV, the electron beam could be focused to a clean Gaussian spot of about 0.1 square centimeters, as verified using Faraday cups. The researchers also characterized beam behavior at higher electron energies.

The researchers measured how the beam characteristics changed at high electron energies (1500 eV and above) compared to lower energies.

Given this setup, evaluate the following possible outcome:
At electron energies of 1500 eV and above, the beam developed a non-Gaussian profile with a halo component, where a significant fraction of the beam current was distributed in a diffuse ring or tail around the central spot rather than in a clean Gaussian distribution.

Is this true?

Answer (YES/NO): NO